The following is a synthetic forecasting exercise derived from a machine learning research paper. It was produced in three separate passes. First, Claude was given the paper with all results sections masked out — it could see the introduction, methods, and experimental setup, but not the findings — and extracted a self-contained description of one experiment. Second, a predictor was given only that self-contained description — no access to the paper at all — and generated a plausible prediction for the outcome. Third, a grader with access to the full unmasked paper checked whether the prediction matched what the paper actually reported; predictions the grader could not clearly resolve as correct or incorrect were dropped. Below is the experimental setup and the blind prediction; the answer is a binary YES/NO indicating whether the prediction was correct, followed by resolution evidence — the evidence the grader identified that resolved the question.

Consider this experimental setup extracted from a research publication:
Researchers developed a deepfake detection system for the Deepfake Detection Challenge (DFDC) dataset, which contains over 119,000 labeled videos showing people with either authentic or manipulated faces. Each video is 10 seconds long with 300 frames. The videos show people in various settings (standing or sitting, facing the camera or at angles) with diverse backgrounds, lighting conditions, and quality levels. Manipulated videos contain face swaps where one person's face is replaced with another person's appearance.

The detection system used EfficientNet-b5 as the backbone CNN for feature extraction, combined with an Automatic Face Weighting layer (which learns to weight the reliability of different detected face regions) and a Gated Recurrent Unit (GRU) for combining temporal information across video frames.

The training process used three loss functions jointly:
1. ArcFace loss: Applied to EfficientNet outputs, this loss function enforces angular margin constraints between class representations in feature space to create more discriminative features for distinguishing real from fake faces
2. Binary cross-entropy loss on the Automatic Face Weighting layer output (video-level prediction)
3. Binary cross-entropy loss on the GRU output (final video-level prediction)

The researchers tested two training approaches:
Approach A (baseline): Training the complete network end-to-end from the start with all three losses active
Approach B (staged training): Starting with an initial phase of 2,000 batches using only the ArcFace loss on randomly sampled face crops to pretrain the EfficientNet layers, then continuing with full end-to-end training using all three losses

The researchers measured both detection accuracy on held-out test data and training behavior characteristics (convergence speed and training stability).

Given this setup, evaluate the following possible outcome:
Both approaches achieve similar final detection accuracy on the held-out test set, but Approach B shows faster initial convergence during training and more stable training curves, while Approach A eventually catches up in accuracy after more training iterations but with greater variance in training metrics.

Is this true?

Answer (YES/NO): YES